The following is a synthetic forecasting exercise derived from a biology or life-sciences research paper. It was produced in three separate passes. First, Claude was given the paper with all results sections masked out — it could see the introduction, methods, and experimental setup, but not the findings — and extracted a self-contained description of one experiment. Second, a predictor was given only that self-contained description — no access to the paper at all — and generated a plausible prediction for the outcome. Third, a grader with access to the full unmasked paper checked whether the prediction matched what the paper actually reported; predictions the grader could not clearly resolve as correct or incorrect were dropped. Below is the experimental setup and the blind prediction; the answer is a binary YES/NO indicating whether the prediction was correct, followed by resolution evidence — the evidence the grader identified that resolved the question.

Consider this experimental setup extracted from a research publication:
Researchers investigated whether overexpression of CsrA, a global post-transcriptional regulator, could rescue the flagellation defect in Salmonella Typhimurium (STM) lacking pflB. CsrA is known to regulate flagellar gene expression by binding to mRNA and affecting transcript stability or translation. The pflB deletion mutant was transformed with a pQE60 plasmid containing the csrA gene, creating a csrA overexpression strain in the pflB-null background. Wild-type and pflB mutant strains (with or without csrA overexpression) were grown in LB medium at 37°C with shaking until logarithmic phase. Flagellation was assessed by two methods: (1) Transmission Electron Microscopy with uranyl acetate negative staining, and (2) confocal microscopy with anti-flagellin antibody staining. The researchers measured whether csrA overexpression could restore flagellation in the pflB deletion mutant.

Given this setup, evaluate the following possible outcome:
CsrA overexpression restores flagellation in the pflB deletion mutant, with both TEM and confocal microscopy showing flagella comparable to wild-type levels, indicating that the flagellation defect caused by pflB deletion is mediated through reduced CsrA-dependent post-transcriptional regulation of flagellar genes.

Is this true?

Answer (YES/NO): NO